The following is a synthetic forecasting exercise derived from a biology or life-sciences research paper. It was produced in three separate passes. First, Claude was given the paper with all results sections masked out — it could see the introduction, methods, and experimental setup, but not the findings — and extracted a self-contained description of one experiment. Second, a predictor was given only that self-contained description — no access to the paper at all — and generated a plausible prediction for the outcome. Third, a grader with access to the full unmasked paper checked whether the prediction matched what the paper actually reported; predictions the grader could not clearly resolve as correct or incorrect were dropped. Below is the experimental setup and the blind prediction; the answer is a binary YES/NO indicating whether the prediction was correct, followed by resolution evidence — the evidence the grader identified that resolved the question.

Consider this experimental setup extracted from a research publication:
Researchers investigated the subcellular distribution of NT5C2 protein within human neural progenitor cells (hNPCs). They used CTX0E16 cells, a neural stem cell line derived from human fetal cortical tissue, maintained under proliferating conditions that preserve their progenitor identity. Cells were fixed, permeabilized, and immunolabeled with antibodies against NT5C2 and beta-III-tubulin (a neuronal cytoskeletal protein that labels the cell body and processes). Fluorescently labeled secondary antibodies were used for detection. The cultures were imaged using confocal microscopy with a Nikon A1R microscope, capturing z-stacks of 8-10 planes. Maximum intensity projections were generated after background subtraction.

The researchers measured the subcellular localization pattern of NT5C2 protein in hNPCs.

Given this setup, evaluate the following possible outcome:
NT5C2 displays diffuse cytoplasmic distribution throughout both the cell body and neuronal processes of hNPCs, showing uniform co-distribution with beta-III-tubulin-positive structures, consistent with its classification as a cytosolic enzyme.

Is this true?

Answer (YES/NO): NO